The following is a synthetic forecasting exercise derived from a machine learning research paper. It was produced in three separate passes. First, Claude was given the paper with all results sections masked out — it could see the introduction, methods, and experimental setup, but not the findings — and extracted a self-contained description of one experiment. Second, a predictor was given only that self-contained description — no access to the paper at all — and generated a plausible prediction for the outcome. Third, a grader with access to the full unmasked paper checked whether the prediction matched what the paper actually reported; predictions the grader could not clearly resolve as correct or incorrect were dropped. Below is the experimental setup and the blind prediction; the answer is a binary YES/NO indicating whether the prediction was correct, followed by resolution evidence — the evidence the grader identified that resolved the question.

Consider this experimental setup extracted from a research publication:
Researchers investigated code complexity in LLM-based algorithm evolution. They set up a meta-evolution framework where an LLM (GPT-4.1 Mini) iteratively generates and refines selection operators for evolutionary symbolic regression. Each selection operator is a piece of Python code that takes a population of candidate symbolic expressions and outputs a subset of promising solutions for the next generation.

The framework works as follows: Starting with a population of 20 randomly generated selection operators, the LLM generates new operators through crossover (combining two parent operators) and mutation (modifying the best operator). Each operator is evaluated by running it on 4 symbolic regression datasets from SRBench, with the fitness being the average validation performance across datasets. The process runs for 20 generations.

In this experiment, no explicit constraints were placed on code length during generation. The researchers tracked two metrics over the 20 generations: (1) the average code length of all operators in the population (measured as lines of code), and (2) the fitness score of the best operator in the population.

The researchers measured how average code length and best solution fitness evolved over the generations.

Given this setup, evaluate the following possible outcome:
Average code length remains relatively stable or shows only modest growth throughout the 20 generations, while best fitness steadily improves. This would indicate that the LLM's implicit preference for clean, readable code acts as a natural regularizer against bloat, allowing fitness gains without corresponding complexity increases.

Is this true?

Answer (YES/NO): NO